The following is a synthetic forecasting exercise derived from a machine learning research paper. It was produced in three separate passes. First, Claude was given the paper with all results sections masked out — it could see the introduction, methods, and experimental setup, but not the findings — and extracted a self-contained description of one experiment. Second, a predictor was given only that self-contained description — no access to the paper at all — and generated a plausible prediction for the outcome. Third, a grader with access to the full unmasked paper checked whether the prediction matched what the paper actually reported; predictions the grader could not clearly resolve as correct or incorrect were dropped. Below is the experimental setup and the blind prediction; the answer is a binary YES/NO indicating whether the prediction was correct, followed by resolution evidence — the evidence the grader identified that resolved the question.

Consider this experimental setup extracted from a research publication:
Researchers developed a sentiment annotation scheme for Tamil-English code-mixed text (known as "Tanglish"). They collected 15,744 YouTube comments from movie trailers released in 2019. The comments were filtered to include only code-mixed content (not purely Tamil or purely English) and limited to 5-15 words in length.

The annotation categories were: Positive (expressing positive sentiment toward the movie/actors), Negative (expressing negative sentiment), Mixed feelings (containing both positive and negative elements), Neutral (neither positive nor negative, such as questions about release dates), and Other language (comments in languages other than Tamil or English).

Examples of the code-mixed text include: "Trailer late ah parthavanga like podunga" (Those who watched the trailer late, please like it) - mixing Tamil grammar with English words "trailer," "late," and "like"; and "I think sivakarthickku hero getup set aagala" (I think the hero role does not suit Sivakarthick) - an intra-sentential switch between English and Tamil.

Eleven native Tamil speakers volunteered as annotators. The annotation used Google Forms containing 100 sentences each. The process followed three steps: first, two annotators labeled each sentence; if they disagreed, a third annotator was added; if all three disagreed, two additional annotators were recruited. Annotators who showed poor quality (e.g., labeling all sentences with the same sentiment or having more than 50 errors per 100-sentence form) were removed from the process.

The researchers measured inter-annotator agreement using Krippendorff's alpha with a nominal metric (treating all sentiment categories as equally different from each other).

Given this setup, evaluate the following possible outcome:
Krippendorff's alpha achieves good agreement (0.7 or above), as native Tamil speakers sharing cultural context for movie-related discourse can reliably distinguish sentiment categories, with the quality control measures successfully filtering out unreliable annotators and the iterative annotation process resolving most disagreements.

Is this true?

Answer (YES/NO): NO